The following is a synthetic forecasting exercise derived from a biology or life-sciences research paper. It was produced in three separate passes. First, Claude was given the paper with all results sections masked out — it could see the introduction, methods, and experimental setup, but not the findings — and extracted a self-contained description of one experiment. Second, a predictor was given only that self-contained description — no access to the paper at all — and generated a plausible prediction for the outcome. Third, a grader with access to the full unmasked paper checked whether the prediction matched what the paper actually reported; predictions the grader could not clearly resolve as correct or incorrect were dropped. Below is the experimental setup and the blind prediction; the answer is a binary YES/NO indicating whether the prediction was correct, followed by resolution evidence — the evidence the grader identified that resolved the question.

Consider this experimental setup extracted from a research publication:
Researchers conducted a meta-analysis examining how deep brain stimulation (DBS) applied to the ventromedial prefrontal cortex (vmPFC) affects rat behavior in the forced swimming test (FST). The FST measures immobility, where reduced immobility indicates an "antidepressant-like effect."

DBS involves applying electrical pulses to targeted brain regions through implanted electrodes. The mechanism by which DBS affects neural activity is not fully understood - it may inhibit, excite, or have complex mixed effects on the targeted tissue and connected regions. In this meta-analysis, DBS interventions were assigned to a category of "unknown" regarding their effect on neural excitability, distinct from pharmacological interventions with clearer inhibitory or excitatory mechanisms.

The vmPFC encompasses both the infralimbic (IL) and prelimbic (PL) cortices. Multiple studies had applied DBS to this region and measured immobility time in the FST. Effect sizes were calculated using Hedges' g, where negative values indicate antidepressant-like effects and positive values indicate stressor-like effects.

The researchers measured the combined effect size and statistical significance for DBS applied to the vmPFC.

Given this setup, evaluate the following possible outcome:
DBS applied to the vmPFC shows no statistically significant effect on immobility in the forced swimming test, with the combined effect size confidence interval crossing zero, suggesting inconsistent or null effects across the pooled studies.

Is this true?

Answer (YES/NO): NO